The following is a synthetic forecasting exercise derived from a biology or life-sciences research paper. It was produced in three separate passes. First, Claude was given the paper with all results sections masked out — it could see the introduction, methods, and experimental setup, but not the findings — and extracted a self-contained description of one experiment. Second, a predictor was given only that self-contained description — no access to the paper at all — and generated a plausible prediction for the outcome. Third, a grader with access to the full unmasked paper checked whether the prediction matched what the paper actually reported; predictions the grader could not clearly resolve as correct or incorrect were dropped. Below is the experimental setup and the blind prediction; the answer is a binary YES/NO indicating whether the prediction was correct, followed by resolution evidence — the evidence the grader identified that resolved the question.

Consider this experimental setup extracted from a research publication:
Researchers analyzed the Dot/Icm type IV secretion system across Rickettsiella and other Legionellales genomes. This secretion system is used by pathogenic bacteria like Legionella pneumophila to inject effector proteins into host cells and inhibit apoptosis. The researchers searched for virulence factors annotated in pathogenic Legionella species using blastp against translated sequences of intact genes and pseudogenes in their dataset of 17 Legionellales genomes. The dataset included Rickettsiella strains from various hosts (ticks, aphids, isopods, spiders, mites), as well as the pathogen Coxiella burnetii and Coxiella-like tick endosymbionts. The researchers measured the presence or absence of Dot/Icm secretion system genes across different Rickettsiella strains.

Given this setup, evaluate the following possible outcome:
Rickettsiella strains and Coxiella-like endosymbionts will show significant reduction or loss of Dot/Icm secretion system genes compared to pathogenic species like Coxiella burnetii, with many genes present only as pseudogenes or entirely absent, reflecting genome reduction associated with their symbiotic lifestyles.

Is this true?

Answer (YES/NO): NO